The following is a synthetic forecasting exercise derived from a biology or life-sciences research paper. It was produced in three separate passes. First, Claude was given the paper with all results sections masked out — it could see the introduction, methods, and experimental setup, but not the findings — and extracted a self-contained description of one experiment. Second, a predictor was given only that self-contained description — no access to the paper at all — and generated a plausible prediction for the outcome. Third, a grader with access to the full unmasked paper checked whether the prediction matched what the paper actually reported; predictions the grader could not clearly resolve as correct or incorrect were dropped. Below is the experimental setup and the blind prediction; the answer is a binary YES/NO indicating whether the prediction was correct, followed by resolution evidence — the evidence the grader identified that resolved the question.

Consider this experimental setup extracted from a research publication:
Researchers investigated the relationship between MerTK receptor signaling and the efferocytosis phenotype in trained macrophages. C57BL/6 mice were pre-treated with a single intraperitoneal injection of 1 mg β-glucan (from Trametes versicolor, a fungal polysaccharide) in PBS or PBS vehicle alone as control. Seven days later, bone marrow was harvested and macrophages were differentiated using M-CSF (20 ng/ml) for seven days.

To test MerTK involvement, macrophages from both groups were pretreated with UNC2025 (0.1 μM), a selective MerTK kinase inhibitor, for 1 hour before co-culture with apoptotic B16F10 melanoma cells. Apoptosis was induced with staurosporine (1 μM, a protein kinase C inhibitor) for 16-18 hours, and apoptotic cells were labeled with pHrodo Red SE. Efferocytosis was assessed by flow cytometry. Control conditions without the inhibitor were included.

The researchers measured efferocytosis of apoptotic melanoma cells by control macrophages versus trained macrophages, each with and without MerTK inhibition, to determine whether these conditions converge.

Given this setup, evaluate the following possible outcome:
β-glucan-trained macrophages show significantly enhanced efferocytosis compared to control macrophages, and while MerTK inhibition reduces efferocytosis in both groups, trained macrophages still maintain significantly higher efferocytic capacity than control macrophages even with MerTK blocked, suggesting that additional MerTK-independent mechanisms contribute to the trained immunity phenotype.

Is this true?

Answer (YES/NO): NO